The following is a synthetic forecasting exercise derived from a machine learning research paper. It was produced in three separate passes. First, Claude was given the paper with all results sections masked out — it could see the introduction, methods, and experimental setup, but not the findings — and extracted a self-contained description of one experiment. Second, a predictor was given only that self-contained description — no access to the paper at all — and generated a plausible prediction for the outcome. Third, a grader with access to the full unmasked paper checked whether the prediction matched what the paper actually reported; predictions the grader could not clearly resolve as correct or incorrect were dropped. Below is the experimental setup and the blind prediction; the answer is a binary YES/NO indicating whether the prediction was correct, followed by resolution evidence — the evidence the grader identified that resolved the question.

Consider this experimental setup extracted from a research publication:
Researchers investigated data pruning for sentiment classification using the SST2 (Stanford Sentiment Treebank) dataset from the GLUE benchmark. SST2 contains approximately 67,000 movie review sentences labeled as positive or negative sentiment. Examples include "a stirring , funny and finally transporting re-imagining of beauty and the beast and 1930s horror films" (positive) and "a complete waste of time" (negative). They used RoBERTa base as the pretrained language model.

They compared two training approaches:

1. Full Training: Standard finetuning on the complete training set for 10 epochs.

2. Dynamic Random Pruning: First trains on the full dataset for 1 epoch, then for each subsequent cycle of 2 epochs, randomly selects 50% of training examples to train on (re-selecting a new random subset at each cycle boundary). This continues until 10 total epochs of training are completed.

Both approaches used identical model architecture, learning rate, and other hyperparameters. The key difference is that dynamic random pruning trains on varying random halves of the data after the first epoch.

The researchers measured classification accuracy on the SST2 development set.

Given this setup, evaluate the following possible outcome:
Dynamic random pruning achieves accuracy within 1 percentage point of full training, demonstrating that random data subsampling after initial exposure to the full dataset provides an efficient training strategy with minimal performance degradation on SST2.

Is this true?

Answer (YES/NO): NO